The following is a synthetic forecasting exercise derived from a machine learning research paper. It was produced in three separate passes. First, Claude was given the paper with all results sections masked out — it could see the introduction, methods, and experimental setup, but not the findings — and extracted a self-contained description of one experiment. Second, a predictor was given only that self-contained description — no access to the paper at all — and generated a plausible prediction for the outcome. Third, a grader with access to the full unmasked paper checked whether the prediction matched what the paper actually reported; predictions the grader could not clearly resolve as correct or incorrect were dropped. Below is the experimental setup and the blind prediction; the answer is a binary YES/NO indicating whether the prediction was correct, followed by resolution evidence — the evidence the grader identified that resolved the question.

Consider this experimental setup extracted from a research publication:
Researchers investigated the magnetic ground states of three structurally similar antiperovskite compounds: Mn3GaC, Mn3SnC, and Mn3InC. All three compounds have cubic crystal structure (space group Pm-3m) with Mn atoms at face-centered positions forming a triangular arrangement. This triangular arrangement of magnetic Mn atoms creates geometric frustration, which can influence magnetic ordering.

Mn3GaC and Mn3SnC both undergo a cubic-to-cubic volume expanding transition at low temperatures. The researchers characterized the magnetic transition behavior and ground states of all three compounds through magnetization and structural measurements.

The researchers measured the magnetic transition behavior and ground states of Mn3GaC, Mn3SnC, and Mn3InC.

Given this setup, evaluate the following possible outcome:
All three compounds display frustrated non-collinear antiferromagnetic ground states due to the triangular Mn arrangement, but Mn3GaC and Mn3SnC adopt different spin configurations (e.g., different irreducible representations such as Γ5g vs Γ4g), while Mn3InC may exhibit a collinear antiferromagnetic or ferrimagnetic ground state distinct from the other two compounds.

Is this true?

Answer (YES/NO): NO